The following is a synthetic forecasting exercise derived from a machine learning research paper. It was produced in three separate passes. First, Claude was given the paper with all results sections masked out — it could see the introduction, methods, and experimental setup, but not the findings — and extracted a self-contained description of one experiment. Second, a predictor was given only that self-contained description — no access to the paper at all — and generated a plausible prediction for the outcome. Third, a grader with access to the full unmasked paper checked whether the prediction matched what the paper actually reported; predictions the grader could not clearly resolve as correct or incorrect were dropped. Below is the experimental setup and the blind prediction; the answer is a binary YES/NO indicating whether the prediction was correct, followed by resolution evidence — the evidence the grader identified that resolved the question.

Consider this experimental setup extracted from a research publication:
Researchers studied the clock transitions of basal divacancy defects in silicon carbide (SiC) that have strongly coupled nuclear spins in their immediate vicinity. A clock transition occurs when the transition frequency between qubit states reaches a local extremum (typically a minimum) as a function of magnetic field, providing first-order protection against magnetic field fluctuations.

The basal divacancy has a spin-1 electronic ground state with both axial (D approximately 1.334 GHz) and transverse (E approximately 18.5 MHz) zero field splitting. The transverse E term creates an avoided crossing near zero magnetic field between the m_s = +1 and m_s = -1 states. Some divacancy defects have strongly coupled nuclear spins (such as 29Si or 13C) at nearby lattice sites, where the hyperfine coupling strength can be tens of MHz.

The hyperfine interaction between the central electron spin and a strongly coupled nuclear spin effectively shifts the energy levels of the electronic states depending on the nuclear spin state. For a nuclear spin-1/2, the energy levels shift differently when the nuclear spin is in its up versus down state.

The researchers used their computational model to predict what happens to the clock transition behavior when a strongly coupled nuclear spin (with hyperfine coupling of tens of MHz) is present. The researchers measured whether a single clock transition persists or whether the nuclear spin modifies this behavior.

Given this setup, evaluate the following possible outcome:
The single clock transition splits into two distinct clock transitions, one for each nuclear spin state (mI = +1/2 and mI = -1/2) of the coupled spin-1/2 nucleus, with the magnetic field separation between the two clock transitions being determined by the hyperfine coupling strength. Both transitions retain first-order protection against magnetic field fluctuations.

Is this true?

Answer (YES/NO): YES